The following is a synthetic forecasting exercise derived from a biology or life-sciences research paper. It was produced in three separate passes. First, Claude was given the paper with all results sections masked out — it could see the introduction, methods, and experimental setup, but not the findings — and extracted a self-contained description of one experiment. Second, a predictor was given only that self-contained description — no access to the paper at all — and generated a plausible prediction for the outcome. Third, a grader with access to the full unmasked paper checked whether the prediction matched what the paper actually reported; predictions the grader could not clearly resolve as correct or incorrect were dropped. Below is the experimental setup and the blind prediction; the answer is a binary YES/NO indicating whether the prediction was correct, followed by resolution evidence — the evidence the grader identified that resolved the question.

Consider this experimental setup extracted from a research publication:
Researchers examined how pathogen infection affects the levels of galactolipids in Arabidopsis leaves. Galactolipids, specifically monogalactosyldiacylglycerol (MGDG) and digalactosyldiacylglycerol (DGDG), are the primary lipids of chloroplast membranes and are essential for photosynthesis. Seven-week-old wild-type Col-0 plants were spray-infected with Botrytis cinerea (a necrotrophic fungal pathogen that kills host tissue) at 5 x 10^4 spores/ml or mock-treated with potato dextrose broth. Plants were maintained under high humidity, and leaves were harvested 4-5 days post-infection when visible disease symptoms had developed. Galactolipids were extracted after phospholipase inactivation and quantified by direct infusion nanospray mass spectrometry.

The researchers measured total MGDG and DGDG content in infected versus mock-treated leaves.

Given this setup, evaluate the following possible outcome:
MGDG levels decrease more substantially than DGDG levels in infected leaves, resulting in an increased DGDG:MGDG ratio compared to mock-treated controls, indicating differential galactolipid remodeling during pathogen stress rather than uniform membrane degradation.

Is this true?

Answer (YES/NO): NO